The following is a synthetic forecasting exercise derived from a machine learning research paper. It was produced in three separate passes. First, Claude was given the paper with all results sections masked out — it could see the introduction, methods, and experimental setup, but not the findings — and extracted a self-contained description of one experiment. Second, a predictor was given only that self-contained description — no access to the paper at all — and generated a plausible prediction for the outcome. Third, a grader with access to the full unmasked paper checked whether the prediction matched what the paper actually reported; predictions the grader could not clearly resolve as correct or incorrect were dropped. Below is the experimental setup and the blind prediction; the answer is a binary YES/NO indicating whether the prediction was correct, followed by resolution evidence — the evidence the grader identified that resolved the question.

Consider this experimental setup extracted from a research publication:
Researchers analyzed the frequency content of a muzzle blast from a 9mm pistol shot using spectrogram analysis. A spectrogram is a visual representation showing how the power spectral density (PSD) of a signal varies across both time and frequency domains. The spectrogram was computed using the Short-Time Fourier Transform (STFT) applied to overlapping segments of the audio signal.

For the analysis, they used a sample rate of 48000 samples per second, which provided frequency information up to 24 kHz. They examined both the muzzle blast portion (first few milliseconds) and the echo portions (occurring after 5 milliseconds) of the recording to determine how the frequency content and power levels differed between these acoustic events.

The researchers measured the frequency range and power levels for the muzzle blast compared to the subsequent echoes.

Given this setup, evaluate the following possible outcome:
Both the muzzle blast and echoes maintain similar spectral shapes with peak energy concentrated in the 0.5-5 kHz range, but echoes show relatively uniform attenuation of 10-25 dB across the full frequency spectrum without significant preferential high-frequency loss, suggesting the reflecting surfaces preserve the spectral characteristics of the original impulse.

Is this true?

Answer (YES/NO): NO